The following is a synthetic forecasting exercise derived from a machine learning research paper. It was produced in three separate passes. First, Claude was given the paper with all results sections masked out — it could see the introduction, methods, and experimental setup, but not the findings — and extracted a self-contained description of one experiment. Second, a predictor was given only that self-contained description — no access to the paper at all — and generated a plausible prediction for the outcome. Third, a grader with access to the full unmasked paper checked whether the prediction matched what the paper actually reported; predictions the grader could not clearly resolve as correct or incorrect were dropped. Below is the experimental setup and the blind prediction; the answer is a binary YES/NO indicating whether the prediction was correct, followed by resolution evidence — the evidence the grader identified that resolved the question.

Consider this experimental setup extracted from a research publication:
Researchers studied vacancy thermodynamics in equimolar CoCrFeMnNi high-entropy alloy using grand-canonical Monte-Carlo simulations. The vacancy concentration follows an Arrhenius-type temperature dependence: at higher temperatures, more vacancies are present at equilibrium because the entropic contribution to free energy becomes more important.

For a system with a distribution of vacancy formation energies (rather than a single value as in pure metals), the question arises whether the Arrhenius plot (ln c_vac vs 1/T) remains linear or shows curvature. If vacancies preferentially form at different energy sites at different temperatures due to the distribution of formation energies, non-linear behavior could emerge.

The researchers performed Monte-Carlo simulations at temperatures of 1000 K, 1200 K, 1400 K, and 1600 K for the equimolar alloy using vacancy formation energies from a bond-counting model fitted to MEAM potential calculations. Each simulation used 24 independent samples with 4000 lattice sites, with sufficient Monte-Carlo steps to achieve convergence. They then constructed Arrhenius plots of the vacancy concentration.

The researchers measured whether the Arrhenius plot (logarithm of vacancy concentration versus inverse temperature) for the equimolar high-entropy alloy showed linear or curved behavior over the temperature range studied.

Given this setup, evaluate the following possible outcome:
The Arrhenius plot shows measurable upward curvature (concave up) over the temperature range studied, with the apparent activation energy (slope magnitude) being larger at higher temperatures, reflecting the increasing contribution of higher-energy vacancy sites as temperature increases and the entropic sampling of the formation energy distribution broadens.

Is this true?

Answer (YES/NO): NO